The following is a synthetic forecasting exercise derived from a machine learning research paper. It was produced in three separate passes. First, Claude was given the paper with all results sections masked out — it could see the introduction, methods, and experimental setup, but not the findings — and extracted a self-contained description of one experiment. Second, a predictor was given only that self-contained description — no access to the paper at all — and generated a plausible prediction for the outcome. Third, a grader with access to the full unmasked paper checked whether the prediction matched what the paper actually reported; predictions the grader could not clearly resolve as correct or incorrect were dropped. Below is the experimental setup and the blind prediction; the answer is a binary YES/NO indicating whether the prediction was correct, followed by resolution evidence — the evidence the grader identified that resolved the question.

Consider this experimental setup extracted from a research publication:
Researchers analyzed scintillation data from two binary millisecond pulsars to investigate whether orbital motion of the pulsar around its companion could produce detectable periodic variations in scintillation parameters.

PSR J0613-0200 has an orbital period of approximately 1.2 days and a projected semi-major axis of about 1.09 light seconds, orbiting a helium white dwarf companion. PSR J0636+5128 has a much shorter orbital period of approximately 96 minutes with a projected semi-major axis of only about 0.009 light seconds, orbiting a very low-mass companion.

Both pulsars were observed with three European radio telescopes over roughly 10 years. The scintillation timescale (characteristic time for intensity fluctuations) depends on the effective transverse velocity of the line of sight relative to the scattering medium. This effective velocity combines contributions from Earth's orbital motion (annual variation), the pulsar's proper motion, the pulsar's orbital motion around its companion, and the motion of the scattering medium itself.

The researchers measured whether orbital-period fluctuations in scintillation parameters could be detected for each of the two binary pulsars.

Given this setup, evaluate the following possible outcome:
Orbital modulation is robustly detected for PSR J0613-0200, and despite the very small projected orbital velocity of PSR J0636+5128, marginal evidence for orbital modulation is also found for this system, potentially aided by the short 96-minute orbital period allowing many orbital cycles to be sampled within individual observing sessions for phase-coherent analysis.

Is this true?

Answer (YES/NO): NO